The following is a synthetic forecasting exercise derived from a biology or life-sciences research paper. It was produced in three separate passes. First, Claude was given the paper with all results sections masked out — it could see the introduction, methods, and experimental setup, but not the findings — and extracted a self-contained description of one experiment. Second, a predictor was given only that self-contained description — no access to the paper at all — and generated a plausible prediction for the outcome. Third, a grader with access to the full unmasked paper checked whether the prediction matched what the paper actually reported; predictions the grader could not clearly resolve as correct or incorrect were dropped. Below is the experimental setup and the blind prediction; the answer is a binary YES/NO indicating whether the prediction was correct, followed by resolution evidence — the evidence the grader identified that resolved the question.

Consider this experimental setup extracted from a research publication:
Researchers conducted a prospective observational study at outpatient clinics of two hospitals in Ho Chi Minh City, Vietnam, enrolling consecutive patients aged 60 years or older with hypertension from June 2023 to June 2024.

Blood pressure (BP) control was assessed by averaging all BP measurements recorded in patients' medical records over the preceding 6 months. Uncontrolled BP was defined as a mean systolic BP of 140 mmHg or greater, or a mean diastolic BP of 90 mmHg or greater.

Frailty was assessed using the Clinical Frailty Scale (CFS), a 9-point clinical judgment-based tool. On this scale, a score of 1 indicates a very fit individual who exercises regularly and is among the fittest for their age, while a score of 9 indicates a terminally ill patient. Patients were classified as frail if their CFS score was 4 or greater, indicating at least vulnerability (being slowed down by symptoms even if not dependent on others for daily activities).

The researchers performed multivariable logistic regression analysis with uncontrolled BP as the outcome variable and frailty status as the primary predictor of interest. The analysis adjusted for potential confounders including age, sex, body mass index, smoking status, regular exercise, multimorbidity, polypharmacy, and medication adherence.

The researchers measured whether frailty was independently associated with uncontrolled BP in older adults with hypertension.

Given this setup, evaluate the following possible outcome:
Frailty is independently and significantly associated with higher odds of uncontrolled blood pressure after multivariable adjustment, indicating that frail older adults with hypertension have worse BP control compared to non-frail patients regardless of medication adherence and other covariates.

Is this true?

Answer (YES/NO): NO